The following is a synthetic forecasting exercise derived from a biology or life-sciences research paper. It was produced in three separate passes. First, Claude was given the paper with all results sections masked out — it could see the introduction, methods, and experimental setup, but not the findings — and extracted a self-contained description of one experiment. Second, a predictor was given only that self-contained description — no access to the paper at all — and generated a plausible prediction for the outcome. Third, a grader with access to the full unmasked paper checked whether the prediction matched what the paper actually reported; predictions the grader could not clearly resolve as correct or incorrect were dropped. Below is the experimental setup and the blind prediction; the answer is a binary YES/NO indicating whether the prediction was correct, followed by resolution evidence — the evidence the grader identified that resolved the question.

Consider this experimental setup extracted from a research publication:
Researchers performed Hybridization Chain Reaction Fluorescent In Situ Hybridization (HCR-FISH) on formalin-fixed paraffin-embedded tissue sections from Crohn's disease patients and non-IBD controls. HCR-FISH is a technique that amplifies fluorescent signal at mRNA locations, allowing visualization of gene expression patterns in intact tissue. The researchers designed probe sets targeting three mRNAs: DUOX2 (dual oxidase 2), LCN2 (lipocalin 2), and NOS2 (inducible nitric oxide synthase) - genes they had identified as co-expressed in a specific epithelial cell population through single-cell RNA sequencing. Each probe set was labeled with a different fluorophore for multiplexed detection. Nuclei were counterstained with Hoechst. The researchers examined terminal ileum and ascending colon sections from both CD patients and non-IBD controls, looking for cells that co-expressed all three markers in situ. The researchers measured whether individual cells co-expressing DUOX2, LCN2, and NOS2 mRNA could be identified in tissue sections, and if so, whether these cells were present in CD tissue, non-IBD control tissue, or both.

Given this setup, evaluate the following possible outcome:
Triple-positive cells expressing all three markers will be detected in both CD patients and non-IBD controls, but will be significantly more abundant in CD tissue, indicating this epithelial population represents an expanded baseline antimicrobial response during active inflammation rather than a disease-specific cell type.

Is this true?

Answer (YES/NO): NO